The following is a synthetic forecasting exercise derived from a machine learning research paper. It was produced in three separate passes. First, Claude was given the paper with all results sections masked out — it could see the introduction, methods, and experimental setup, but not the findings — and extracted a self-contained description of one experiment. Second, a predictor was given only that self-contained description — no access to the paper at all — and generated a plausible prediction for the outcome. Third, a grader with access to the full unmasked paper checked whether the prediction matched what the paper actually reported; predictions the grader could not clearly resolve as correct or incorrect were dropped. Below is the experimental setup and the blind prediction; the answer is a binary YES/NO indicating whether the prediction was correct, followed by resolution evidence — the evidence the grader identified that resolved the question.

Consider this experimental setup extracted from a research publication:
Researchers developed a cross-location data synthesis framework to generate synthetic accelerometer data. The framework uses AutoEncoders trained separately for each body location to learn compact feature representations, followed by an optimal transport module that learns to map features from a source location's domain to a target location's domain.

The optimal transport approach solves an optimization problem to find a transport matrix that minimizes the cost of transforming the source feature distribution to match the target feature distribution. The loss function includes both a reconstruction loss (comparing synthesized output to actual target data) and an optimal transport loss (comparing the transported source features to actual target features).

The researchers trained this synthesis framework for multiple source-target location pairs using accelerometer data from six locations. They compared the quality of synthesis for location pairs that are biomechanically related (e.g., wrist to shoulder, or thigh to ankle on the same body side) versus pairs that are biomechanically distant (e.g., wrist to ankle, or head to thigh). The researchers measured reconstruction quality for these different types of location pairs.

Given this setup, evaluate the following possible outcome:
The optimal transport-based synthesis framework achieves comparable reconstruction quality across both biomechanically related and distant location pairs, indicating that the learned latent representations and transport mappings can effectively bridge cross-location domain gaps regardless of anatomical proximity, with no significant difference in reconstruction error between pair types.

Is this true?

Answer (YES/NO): NO